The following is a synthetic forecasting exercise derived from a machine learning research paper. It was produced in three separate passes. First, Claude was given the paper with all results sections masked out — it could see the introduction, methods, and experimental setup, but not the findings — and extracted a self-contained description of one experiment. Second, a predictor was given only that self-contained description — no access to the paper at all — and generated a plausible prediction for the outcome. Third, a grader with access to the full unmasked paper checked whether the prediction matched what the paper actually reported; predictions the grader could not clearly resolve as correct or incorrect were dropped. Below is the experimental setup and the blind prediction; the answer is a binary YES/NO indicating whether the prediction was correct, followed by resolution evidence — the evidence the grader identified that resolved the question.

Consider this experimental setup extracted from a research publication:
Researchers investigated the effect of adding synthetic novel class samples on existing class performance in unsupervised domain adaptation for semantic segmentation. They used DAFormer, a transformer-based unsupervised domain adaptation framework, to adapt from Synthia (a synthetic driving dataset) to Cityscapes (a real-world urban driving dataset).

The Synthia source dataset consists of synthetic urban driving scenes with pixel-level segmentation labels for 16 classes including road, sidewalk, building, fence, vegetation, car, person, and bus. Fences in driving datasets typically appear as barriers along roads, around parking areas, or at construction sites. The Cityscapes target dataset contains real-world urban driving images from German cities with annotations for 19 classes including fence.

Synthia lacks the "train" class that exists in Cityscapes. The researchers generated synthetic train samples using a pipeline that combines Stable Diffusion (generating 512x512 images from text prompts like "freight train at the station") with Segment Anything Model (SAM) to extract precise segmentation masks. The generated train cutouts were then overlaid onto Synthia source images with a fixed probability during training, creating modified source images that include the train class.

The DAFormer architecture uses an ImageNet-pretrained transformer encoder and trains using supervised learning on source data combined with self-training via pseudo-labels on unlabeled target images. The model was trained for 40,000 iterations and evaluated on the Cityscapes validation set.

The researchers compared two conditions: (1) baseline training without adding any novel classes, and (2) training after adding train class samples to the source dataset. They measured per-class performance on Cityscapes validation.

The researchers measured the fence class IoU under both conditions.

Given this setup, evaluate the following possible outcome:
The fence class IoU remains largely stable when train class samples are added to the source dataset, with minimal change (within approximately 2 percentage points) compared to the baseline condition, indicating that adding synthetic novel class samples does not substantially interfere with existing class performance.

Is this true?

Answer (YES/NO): NO